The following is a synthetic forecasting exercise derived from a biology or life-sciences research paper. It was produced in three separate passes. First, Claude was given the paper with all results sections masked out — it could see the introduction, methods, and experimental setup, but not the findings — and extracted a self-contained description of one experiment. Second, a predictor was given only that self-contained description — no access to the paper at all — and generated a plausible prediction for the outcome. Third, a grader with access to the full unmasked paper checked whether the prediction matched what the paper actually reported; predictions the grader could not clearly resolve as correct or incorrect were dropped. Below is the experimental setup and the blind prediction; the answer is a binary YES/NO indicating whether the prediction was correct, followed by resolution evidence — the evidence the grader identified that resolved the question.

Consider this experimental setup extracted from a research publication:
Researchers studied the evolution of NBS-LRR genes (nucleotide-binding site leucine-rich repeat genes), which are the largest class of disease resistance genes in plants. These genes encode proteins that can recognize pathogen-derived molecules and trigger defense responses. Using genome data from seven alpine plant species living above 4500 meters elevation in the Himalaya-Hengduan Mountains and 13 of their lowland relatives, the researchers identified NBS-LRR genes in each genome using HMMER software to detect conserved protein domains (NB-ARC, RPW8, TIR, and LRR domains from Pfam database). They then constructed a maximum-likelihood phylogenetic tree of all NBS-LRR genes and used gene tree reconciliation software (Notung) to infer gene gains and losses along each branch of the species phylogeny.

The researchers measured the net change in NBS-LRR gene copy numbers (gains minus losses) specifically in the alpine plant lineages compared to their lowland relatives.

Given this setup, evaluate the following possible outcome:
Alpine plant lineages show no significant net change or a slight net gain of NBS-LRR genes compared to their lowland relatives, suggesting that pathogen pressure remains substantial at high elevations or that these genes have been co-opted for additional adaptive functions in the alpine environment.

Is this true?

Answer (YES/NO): NO